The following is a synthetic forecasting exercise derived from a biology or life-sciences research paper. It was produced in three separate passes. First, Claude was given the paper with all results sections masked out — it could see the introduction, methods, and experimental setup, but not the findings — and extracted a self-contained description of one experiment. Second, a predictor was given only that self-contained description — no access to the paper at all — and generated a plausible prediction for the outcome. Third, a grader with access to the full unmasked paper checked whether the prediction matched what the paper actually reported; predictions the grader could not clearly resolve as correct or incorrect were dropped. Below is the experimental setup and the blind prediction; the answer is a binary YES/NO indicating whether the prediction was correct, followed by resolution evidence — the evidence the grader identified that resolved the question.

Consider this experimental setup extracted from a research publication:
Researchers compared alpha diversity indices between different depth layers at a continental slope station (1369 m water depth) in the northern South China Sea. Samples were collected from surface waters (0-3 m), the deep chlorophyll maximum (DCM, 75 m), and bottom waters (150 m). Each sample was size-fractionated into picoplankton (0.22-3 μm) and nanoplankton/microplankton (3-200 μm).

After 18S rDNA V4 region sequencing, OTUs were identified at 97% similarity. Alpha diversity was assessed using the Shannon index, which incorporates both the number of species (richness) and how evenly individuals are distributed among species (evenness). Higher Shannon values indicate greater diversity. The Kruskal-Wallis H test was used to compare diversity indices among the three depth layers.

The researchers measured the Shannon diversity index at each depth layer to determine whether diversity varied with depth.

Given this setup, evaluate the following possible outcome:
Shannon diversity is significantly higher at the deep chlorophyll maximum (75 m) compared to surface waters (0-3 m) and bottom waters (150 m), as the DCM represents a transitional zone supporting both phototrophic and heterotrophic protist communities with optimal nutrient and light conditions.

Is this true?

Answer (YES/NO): NO